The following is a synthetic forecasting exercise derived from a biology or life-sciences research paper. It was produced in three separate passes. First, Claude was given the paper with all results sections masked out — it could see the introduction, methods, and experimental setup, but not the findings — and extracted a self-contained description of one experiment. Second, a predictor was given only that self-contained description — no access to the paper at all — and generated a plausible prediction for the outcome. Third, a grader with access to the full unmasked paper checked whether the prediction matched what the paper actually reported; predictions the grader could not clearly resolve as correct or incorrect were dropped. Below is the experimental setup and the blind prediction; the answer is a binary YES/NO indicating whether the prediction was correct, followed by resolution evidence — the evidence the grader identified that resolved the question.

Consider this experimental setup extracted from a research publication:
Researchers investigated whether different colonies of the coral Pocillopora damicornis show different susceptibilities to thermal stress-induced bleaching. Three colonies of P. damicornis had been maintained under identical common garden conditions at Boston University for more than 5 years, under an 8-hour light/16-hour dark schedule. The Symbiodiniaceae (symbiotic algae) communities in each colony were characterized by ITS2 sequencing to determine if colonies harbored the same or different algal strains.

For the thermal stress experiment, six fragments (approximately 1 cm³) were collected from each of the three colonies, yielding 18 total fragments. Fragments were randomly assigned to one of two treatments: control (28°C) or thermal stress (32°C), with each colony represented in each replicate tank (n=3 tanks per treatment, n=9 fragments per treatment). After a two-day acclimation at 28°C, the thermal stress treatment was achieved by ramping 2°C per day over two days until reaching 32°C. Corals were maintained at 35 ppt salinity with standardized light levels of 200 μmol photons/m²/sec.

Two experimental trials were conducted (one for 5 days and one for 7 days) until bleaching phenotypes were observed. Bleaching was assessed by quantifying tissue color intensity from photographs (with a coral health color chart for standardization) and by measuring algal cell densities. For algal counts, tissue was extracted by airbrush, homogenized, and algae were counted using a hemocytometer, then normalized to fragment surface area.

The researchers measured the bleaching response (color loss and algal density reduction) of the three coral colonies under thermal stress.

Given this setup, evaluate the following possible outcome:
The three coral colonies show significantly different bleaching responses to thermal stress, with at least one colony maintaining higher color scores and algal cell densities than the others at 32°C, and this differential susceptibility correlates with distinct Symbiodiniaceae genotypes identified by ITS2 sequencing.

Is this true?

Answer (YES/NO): YES